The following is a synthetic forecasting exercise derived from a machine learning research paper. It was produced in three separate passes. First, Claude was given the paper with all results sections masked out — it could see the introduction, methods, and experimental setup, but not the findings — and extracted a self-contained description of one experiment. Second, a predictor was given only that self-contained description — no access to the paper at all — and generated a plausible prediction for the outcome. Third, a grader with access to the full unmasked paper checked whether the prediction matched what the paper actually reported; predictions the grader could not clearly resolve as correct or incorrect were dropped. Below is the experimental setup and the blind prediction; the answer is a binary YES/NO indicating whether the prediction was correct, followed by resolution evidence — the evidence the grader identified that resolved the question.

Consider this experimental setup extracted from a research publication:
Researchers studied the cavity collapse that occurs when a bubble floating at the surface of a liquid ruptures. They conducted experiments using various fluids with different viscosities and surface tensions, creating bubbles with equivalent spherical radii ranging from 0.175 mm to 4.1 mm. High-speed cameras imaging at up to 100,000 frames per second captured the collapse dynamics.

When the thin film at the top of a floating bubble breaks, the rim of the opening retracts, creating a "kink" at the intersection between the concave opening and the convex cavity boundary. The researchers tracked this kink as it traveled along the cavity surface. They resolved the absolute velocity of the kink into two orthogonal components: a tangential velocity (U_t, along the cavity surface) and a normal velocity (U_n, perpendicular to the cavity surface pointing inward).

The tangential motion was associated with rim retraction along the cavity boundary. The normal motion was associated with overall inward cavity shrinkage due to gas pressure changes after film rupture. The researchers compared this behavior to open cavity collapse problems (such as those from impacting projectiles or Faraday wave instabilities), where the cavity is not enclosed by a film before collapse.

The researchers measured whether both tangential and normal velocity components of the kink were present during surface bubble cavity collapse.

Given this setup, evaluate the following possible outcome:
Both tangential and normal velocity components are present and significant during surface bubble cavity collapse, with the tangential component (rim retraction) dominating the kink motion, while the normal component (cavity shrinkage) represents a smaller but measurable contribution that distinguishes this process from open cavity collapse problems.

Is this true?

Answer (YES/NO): NO